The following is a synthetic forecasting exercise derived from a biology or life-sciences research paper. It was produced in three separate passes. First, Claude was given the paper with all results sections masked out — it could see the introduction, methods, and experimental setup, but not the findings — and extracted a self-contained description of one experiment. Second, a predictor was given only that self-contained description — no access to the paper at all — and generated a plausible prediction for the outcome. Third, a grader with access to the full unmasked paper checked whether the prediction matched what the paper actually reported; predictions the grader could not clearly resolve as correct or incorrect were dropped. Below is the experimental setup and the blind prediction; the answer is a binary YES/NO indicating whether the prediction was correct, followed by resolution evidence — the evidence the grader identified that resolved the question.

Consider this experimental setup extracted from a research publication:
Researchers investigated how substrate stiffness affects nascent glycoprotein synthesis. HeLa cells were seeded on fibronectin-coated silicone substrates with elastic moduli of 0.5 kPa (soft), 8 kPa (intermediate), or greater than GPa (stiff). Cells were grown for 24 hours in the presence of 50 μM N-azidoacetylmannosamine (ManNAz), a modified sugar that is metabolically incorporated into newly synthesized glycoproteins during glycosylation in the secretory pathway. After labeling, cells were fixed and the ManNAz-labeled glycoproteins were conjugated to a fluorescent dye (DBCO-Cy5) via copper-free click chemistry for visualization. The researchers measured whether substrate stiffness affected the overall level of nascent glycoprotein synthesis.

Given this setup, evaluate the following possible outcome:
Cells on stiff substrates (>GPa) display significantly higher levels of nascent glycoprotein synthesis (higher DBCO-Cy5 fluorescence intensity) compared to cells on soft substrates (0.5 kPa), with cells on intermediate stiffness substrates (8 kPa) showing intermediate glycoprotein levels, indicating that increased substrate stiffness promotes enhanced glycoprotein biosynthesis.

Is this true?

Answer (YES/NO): NO